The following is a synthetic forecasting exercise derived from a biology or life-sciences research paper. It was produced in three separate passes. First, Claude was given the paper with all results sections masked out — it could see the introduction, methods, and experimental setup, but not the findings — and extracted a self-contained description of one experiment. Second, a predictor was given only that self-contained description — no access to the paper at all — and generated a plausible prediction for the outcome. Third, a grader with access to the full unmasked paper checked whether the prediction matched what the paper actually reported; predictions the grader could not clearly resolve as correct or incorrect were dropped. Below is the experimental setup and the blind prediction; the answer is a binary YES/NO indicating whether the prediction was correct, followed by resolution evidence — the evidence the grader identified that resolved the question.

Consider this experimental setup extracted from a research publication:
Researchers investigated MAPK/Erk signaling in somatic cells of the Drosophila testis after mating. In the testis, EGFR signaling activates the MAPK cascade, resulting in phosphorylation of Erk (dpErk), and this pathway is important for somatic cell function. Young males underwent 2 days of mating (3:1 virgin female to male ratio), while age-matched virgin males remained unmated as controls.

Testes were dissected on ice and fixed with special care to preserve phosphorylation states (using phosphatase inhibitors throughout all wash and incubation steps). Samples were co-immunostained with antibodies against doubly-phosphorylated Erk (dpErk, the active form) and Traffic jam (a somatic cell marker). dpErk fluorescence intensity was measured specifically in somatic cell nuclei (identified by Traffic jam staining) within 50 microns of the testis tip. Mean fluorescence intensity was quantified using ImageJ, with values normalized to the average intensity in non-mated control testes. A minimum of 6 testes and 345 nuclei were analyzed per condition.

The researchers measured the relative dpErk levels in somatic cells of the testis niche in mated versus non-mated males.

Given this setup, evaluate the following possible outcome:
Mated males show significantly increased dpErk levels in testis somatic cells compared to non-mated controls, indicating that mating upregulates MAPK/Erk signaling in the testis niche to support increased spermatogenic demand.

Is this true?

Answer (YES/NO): NO